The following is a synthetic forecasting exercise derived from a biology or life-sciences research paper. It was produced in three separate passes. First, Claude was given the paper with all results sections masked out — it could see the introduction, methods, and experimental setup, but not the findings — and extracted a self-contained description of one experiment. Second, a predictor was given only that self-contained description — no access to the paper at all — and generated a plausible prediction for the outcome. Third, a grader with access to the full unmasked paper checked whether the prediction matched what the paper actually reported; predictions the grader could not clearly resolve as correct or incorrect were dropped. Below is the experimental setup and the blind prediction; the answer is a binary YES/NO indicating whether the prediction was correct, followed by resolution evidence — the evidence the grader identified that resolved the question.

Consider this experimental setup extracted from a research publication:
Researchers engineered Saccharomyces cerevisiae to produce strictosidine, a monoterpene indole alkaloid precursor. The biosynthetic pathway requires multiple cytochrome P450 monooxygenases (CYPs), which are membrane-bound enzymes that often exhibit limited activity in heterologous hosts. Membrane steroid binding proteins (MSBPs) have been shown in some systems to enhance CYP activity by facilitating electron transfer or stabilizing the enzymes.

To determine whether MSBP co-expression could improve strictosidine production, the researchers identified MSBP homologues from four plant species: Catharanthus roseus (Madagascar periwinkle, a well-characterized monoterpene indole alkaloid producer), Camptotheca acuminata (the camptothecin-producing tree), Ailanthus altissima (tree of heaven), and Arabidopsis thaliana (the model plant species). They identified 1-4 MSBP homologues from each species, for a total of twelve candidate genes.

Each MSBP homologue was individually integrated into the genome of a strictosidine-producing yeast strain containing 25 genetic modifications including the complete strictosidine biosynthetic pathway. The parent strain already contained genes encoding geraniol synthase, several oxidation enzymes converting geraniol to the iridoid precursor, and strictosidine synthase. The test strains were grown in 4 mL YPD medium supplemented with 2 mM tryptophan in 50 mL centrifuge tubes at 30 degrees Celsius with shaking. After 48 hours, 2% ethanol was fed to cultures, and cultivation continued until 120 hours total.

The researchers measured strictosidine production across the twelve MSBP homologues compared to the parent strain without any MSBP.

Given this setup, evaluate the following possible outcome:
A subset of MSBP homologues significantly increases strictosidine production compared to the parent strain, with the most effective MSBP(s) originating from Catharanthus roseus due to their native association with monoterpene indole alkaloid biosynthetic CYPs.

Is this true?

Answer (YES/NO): NO